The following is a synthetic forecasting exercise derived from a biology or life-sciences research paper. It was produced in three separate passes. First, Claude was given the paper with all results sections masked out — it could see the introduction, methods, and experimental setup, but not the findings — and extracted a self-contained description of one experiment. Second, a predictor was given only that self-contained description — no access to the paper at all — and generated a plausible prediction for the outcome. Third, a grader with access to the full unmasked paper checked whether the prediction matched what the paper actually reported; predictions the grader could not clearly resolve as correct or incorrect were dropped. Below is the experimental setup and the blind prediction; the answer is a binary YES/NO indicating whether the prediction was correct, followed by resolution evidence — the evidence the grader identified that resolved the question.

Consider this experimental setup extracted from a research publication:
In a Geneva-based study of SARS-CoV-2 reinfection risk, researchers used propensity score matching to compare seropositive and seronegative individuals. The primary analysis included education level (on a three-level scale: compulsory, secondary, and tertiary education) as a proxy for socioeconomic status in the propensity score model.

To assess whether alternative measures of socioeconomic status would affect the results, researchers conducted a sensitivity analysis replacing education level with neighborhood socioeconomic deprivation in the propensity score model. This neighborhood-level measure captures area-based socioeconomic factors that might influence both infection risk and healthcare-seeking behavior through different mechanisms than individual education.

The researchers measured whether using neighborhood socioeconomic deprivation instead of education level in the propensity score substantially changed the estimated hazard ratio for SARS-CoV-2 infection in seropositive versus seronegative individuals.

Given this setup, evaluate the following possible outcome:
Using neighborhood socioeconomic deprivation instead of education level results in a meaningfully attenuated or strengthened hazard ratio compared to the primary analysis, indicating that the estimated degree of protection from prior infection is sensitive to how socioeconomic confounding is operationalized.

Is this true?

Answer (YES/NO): NO